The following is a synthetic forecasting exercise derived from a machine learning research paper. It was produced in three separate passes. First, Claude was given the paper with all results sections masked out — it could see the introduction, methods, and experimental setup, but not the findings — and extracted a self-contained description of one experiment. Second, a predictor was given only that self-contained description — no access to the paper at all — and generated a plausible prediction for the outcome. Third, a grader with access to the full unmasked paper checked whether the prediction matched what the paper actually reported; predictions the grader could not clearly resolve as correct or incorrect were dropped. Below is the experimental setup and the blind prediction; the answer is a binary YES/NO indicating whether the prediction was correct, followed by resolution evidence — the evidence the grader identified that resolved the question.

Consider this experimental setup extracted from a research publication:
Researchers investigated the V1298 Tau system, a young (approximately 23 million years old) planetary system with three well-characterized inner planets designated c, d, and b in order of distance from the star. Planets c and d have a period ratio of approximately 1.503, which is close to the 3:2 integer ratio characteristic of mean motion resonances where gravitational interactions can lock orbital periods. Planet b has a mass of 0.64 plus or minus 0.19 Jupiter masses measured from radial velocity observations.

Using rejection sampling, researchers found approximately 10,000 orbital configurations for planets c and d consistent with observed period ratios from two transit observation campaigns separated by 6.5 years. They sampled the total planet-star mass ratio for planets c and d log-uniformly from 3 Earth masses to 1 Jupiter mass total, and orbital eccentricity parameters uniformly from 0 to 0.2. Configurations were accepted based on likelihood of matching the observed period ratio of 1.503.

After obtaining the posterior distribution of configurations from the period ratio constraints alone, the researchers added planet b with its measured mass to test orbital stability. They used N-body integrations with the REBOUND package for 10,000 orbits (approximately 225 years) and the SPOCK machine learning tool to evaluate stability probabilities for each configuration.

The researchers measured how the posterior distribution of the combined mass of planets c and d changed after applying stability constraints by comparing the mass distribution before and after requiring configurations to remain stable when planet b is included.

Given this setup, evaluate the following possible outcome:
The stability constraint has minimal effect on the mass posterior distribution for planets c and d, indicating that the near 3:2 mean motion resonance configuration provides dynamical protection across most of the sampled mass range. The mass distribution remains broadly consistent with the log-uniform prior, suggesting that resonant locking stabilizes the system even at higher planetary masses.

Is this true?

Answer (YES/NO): NO